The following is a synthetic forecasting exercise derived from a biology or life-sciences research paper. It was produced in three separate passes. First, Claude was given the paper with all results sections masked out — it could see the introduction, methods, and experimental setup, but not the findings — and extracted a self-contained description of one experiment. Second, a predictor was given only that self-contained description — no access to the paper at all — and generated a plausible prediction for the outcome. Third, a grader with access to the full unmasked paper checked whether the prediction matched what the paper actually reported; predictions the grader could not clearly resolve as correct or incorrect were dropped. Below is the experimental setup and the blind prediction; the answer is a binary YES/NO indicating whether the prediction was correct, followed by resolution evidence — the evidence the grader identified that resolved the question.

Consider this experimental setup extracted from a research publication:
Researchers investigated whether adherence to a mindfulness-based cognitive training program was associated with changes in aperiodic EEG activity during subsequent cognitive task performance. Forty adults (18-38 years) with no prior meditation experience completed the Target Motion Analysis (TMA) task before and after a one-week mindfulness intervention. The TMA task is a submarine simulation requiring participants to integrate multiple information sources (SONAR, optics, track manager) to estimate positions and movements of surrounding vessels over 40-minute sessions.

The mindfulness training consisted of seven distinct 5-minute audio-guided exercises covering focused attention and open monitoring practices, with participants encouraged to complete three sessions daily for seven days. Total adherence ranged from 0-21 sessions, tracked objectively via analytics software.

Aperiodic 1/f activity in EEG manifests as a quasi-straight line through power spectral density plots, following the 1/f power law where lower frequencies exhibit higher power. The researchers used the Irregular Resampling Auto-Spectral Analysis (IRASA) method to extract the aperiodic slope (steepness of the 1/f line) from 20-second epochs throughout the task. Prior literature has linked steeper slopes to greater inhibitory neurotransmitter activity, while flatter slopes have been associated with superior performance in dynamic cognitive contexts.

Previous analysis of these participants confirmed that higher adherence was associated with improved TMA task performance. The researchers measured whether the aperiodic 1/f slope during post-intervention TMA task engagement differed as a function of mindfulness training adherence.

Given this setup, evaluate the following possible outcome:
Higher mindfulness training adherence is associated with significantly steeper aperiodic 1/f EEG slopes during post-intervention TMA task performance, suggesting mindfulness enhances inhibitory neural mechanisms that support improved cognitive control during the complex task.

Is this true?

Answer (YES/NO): NO